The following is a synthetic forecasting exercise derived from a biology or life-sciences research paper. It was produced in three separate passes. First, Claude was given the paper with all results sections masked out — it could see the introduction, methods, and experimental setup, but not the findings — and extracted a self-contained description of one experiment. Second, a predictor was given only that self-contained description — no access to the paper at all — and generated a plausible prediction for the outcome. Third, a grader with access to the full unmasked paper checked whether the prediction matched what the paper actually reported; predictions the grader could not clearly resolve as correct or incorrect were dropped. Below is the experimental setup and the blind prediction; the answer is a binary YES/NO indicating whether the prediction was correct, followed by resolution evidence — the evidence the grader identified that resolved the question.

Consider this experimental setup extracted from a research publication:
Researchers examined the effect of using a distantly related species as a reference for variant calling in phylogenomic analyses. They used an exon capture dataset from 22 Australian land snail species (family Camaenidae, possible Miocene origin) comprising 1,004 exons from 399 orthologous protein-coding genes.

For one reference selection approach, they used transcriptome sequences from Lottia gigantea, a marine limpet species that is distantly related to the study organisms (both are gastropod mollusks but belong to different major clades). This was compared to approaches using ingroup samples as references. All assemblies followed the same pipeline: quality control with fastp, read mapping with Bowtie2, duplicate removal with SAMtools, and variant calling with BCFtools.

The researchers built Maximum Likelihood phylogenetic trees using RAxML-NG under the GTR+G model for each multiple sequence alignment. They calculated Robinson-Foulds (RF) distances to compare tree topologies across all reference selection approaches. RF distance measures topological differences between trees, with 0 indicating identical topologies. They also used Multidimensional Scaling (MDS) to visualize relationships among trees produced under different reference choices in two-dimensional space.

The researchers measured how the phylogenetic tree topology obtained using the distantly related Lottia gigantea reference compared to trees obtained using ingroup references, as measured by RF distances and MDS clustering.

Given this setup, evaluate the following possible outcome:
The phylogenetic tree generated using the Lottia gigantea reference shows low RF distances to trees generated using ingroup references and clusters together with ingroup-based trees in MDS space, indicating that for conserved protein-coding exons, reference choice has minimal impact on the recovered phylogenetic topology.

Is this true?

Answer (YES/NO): NO